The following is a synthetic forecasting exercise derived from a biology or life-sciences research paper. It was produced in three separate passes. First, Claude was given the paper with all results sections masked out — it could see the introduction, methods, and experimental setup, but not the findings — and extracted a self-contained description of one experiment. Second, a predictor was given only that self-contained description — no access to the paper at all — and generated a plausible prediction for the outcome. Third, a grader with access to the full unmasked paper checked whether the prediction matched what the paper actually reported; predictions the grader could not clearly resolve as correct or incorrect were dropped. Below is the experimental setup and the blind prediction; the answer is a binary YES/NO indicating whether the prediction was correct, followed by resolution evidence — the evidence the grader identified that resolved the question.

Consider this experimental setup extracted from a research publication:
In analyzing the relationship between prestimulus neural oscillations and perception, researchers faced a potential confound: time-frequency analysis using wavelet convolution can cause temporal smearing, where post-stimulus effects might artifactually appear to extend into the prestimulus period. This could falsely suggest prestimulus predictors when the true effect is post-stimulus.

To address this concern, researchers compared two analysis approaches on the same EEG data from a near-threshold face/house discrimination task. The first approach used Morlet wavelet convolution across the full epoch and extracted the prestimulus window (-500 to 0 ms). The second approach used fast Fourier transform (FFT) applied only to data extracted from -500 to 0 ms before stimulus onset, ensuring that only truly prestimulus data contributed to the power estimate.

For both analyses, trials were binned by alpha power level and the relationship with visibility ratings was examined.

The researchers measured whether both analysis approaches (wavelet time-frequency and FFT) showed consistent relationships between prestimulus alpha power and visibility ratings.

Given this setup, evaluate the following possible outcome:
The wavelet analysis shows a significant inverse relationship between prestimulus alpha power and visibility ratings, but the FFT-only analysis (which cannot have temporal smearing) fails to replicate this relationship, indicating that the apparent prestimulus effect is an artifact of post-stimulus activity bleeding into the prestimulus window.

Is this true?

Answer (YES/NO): NO